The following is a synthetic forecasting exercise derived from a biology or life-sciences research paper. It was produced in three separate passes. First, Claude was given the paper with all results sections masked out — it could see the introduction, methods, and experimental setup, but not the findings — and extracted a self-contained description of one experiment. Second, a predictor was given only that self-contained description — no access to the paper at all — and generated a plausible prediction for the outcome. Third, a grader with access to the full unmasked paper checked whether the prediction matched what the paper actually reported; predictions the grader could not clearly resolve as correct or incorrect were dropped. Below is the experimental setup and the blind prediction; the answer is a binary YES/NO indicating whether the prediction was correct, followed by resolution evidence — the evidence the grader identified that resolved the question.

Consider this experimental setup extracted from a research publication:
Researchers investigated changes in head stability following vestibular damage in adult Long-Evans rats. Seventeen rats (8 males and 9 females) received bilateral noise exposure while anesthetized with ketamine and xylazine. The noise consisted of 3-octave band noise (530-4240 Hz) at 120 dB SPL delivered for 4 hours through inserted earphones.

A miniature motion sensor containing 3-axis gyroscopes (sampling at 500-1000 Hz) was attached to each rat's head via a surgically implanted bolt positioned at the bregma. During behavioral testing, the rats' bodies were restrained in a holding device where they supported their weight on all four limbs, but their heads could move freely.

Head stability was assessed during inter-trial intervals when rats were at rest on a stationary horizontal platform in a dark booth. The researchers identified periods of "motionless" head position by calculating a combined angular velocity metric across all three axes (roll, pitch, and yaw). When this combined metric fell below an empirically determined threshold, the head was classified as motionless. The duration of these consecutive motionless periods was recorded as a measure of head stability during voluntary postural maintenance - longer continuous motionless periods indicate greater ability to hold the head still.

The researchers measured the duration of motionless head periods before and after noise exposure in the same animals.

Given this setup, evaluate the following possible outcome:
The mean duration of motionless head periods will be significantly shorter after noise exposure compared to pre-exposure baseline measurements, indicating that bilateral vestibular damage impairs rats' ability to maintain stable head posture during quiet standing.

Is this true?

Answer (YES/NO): NO